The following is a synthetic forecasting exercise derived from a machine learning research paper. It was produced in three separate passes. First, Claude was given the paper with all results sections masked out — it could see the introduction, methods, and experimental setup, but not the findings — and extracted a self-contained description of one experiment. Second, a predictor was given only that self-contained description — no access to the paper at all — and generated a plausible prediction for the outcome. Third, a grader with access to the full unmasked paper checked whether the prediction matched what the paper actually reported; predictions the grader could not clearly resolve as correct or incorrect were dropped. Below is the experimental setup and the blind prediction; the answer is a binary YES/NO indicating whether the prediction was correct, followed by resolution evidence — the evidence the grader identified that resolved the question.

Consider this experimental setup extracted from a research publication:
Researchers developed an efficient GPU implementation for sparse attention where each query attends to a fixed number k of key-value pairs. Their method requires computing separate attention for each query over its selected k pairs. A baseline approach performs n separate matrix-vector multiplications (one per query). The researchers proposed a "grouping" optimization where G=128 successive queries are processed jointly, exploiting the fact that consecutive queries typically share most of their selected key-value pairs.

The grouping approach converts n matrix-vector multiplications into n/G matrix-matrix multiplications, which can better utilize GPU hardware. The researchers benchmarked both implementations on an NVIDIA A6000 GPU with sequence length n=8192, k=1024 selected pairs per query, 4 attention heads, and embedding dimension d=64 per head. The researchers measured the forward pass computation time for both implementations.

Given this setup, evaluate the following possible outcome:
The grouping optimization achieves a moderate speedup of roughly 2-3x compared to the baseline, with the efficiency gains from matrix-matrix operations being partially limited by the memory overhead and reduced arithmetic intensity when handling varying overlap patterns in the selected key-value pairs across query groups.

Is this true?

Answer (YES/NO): NO